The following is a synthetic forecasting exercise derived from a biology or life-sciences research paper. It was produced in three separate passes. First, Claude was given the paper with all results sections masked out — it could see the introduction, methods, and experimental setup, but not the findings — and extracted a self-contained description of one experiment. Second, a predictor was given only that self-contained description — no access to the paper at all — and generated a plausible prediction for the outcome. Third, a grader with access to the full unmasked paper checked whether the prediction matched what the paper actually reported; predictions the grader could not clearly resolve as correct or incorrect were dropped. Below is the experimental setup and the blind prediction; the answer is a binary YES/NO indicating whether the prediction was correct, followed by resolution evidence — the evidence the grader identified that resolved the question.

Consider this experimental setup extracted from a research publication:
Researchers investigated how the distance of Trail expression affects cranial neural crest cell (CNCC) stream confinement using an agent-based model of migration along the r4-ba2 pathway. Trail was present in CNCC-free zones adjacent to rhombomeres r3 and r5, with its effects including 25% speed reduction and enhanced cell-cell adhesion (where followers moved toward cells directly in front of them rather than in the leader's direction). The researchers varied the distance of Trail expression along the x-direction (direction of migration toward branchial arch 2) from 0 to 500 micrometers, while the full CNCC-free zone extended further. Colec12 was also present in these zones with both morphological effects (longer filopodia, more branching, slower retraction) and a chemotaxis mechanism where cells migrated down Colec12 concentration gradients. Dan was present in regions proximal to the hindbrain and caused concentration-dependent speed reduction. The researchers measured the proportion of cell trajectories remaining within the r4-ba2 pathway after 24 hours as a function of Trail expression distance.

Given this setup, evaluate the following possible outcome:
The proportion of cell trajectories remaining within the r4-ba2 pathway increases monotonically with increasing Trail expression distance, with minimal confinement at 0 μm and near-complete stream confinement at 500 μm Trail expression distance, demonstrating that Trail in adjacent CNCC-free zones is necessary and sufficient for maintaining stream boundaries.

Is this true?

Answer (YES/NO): NO